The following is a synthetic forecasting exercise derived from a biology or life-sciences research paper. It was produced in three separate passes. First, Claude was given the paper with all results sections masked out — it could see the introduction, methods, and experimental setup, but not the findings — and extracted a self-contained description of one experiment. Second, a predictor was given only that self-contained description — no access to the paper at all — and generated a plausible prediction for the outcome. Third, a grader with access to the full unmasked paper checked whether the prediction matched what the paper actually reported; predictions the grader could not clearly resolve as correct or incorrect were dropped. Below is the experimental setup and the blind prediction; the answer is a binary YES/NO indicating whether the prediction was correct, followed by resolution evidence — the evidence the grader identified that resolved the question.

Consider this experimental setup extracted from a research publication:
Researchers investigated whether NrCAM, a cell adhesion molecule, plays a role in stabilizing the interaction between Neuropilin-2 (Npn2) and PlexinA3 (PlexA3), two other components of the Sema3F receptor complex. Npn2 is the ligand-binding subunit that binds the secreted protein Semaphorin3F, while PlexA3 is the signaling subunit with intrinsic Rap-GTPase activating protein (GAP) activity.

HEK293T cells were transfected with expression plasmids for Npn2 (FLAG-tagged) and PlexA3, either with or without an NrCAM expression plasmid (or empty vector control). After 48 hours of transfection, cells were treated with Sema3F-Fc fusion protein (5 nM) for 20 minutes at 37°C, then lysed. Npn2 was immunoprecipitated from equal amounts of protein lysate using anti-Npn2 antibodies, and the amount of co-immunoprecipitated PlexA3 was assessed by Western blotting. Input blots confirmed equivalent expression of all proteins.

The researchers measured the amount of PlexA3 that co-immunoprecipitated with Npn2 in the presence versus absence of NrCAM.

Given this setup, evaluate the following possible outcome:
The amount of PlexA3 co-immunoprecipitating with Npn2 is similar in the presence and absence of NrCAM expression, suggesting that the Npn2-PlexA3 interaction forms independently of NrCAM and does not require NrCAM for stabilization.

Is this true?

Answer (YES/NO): NO